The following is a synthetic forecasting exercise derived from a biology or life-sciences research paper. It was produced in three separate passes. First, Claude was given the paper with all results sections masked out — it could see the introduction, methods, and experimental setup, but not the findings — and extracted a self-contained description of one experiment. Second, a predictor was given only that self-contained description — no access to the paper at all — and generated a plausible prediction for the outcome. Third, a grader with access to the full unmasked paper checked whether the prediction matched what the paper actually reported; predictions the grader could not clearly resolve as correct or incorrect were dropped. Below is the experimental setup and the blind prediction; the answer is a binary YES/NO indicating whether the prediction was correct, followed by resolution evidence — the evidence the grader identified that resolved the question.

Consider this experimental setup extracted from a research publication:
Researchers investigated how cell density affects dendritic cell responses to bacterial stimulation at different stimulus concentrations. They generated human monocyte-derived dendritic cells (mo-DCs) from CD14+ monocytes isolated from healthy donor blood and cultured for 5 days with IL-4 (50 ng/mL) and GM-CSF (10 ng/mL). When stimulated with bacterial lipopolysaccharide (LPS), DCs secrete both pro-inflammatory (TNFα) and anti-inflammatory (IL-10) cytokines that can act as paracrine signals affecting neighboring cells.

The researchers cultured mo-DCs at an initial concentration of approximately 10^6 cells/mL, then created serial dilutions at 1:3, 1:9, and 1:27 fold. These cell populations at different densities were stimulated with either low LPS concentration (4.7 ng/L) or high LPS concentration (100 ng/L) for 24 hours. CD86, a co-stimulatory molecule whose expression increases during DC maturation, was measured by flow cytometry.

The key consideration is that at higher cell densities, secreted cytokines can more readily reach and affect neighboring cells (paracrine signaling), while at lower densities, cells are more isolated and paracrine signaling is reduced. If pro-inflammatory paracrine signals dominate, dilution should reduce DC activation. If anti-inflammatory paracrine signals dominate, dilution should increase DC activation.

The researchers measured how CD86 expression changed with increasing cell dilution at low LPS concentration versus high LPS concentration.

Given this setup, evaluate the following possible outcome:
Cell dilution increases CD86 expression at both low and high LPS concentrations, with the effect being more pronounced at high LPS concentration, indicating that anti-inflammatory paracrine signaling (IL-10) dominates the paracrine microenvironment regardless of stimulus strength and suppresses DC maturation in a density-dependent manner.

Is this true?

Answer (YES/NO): NO